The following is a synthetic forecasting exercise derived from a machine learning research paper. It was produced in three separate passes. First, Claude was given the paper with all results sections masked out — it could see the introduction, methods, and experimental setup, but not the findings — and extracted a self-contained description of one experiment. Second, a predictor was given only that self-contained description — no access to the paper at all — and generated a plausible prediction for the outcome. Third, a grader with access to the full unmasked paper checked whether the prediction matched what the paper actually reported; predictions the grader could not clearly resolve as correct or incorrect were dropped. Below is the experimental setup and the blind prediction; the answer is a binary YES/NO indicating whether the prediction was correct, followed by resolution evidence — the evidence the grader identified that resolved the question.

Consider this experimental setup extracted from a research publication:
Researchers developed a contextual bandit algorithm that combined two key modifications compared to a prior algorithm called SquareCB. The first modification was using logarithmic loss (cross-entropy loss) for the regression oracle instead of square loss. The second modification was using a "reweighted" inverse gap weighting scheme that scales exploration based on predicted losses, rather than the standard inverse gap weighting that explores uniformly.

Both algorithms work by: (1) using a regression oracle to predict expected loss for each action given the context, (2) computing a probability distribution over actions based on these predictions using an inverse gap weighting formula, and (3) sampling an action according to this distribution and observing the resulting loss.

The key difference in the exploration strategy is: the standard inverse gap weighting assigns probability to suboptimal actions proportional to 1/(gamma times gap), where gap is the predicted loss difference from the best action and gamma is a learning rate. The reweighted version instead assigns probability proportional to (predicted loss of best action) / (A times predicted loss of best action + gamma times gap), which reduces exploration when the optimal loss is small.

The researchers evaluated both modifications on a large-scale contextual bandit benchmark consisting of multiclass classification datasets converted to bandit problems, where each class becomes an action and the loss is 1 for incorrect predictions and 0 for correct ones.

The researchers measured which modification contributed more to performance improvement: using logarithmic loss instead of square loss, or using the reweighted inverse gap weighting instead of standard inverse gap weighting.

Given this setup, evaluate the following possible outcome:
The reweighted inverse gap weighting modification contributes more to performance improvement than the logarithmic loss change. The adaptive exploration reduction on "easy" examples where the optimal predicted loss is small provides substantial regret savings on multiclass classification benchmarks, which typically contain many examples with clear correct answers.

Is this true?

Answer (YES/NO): NO